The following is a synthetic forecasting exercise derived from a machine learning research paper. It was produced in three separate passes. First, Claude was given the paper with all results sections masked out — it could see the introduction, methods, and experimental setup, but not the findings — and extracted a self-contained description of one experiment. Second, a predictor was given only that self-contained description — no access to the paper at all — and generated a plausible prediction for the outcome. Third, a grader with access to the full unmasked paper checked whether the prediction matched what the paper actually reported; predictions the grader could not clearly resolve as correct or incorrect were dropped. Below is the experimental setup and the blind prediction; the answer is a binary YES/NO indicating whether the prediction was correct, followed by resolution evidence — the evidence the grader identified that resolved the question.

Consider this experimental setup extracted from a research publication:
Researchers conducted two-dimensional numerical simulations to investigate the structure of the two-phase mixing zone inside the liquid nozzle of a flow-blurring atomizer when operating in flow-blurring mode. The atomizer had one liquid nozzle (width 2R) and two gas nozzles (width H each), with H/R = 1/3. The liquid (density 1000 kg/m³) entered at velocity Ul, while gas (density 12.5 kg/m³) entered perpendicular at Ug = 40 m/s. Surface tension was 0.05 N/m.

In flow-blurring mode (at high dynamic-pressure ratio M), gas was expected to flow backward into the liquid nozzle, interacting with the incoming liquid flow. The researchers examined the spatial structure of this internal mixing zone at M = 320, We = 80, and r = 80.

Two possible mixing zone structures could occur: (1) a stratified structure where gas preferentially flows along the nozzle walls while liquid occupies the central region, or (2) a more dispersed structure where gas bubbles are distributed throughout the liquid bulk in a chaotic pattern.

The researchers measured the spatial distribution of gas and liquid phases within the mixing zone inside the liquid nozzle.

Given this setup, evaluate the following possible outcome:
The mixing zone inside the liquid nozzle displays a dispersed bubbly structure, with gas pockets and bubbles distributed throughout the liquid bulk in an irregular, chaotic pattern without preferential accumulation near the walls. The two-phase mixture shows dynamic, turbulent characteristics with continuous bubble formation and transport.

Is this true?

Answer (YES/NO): NO